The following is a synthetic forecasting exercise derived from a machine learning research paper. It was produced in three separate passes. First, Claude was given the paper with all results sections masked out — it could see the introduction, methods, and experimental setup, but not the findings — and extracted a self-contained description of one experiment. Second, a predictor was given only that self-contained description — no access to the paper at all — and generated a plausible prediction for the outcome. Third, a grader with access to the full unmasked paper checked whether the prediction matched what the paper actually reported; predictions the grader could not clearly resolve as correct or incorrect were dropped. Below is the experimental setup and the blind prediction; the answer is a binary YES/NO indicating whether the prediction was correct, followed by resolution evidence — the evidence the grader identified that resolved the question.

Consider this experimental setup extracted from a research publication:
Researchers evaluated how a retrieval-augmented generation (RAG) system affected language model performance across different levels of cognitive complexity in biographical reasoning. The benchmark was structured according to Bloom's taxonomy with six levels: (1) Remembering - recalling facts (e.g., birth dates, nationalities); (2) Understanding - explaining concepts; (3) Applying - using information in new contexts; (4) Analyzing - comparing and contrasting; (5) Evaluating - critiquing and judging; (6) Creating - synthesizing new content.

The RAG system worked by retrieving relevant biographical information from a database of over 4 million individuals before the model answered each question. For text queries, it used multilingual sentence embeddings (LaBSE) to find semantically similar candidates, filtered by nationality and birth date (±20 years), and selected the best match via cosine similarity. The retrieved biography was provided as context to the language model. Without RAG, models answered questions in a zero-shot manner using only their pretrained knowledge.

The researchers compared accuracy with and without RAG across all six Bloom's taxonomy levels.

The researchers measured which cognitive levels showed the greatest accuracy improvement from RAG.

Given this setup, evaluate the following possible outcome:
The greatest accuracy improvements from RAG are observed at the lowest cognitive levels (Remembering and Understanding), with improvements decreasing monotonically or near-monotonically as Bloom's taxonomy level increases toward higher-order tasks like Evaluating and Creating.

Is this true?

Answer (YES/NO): YES